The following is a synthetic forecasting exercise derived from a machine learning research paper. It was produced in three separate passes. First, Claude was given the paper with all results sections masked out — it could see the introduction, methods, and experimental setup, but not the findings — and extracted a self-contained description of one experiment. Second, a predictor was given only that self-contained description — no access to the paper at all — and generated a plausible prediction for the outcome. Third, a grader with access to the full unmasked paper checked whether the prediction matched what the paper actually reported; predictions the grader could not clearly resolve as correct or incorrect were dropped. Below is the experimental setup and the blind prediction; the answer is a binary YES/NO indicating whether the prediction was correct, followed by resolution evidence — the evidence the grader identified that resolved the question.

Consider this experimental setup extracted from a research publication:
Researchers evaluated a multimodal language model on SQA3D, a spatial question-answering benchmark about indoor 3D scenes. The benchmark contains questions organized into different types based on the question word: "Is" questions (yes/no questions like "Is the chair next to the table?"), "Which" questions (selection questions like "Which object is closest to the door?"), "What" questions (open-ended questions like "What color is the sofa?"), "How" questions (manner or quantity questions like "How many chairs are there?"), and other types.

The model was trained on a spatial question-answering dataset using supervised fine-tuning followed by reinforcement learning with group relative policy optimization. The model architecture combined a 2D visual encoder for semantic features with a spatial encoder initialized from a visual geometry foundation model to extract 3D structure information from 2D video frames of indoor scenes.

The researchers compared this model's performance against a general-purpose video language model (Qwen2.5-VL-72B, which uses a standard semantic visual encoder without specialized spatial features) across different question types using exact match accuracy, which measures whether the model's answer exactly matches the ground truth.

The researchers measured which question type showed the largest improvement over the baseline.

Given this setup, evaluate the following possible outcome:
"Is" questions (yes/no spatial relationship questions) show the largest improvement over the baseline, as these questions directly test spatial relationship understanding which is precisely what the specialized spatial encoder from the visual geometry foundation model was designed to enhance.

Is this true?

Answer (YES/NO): YES